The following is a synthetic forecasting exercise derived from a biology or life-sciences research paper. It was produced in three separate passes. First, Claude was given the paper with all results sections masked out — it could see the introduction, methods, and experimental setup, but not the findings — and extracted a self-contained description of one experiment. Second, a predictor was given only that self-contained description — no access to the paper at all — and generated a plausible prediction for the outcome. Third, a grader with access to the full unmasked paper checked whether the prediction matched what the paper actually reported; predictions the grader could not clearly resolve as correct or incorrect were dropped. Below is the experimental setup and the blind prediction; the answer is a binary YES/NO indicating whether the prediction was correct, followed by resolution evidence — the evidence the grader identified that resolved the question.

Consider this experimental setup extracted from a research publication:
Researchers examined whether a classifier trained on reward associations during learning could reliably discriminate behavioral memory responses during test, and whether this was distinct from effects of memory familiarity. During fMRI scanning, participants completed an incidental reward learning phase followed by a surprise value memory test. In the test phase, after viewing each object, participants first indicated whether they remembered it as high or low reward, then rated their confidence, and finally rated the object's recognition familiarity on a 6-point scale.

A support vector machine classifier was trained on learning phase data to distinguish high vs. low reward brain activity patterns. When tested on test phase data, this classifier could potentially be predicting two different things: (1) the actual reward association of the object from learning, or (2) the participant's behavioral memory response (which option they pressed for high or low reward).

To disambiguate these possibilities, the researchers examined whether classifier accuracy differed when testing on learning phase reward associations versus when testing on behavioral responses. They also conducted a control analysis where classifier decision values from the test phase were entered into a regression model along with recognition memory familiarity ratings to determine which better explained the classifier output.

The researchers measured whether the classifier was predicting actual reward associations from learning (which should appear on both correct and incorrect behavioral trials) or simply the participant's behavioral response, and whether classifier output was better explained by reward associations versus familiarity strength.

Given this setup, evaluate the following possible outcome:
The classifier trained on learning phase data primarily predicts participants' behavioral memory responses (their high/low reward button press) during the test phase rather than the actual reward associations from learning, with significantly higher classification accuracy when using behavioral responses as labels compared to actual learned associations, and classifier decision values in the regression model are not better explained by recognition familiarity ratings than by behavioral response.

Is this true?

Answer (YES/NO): NO